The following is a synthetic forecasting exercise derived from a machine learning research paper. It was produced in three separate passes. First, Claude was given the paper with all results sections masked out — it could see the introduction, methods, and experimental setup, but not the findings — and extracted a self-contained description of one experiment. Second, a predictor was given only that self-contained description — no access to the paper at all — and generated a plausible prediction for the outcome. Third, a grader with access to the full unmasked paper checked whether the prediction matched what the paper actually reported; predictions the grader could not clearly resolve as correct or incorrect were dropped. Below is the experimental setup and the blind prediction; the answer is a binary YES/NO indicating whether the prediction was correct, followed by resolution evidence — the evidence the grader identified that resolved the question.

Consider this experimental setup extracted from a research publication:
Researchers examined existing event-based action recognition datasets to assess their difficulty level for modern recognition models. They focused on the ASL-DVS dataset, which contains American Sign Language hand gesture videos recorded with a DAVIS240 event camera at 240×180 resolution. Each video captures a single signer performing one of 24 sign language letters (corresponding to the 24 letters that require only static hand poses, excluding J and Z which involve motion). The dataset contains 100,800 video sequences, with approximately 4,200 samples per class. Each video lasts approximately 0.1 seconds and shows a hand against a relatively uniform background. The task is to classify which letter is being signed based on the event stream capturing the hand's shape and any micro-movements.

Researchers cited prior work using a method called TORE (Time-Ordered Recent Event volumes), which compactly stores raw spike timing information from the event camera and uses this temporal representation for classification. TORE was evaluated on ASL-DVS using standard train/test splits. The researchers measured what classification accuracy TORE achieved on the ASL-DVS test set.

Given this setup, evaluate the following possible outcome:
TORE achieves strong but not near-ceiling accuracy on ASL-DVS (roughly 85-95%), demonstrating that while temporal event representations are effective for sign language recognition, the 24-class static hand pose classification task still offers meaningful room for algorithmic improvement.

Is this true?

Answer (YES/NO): NO